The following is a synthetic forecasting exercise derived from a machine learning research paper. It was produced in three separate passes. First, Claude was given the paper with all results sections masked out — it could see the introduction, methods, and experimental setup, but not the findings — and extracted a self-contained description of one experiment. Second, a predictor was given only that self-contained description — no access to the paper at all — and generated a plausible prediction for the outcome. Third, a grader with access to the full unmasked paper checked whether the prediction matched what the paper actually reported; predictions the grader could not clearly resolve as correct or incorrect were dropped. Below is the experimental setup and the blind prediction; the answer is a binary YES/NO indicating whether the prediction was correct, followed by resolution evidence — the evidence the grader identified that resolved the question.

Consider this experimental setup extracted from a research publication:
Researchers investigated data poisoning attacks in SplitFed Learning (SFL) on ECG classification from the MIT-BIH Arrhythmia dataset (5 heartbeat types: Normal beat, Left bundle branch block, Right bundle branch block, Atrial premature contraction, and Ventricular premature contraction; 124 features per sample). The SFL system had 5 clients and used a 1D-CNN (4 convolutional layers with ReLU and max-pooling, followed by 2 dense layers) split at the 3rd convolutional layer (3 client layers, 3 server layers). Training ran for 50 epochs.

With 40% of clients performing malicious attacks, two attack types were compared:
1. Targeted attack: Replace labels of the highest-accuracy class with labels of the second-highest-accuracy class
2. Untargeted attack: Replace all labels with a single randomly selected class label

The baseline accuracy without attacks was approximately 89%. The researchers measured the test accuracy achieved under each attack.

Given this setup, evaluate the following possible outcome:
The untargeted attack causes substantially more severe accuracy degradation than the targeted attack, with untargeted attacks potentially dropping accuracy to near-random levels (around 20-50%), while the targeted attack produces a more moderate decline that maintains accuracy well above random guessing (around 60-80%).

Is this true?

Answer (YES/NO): NO